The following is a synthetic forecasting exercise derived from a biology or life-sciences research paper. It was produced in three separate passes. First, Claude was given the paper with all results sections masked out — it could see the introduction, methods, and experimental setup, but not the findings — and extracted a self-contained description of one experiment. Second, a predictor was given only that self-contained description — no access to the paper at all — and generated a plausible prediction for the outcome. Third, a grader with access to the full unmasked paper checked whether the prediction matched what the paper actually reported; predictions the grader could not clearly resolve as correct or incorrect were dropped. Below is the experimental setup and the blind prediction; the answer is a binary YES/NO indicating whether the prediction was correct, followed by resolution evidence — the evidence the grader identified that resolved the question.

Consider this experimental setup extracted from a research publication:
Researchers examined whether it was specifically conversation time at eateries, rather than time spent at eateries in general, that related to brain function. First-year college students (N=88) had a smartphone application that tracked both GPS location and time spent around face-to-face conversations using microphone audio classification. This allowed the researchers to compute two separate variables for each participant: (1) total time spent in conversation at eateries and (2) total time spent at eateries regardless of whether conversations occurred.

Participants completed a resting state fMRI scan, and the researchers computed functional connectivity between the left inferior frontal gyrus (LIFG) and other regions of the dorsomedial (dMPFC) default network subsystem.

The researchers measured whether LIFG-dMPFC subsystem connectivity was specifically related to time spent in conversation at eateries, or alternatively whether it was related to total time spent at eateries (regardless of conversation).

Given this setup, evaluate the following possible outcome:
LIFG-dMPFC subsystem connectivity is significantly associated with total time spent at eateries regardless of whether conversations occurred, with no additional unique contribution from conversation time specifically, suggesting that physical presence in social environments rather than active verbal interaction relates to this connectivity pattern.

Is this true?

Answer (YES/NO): NO